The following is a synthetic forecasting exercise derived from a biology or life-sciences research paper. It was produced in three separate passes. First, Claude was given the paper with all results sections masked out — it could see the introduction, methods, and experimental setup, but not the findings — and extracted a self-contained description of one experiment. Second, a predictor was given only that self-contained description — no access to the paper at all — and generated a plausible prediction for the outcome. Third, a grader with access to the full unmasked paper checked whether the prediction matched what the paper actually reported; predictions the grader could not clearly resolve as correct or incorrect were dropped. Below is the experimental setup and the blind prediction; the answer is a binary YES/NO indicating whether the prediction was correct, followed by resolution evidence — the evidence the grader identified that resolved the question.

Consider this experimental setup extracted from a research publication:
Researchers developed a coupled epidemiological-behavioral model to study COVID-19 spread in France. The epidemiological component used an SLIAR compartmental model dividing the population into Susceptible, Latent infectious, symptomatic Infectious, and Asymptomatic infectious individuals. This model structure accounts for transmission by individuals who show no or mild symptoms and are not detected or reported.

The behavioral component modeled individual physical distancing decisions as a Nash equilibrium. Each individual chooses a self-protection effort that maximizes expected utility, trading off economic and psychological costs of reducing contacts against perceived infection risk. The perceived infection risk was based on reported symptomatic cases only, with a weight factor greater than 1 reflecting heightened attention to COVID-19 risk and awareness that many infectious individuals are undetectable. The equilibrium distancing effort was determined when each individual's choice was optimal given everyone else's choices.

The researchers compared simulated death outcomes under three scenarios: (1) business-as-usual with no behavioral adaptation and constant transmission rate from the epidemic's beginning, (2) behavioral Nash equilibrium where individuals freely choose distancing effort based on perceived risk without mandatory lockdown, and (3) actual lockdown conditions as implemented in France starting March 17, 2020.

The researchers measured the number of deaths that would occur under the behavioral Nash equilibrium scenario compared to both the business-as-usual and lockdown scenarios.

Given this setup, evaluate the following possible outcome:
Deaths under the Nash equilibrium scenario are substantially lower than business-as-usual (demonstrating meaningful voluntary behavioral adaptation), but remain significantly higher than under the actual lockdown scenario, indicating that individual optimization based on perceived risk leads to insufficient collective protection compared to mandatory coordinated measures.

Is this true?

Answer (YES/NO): YES